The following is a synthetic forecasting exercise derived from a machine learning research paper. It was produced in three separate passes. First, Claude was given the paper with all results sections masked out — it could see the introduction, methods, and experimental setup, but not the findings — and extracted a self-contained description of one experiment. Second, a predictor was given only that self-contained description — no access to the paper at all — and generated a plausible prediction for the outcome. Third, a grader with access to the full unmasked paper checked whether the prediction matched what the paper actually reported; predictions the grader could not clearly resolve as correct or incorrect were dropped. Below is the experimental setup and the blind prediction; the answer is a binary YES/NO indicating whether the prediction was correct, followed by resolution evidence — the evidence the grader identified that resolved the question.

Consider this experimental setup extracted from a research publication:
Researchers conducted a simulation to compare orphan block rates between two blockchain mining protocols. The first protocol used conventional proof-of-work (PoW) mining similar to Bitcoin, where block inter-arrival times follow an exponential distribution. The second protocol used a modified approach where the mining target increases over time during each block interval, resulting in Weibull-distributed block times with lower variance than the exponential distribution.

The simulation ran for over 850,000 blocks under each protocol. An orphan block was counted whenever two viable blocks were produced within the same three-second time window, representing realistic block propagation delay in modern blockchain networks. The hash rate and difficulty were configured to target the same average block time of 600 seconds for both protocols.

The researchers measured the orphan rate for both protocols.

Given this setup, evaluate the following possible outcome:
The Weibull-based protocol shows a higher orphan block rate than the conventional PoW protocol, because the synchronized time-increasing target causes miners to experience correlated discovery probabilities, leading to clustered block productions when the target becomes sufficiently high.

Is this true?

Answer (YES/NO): YES